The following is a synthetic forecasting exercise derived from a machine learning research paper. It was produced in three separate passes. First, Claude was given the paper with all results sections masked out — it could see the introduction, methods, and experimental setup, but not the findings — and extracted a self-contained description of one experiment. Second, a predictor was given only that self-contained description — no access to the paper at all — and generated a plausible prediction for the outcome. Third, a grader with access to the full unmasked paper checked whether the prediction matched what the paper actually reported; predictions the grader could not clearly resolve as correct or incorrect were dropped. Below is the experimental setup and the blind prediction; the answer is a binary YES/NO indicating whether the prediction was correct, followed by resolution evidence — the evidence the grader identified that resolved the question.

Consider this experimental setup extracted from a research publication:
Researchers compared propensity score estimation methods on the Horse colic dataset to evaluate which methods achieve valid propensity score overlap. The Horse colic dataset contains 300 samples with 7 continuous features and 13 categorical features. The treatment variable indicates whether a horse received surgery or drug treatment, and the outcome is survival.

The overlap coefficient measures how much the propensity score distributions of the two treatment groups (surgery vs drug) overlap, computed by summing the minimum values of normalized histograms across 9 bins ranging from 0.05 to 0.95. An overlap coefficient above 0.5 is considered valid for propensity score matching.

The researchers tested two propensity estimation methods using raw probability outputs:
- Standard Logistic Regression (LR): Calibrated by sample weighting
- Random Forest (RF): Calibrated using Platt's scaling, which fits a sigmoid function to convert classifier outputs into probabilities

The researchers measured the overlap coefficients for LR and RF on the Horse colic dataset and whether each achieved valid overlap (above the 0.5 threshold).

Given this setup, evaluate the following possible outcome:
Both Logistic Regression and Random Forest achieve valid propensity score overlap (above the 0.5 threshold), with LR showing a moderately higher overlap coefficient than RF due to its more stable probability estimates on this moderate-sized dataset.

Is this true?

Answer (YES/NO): NO